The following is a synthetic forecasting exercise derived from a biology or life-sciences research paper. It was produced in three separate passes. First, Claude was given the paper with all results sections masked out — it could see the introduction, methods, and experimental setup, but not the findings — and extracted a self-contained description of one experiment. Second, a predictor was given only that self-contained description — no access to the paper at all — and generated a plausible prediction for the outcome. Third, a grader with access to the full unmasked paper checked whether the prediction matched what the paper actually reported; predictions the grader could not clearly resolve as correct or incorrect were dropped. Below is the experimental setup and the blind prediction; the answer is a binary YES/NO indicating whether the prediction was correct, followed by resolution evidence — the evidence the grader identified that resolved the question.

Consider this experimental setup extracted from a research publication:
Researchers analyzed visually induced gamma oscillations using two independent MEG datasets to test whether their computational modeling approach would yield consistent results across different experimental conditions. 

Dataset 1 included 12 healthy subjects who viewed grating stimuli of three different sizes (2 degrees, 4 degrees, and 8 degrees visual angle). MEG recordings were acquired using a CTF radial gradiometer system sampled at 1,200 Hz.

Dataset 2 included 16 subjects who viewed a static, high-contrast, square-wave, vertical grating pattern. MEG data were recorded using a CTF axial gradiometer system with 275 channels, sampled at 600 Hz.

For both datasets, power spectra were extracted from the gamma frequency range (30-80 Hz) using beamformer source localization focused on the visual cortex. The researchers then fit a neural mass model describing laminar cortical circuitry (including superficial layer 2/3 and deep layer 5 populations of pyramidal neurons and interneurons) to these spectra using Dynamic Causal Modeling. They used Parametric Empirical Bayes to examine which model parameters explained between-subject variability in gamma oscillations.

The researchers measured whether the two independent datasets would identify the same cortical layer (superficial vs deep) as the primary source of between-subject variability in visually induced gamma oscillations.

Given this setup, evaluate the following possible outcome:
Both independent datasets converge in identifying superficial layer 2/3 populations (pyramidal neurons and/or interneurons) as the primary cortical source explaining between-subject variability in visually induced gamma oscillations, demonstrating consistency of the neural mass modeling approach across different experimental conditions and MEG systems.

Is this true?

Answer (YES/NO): NO